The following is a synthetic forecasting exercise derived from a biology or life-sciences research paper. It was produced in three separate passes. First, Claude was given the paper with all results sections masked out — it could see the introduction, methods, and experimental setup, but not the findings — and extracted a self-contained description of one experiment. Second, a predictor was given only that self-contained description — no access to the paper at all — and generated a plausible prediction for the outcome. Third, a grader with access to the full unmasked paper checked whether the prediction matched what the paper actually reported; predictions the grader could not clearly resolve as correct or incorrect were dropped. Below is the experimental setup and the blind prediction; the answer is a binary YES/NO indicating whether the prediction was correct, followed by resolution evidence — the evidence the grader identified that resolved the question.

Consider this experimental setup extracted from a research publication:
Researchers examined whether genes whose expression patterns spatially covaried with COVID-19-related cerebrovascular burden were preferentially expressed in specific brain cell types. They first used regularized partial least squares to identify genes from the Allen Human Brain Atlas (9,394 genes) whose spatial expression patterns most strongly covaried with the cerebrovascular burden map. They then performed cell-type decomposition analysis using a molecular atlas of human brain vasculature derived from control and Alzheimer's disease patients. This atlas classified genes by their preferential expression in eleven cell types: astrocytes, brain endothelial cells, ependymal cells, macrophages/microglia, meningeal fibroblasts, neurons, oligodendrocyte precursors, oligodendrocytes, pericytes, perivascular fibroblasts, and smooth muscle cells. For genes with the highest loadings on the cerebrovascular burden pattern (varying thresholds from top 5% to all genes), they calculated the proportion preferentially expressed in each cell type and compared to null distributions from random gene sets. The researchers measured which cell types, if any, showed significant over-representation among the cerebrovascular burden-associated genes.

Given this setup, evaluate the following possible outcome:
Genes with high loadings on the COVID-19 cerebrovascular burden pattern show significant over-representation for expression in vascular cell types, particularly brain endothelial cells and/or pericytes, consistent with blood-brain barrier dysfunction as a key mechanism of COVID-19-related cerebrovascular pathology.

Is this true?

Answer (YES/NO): YES